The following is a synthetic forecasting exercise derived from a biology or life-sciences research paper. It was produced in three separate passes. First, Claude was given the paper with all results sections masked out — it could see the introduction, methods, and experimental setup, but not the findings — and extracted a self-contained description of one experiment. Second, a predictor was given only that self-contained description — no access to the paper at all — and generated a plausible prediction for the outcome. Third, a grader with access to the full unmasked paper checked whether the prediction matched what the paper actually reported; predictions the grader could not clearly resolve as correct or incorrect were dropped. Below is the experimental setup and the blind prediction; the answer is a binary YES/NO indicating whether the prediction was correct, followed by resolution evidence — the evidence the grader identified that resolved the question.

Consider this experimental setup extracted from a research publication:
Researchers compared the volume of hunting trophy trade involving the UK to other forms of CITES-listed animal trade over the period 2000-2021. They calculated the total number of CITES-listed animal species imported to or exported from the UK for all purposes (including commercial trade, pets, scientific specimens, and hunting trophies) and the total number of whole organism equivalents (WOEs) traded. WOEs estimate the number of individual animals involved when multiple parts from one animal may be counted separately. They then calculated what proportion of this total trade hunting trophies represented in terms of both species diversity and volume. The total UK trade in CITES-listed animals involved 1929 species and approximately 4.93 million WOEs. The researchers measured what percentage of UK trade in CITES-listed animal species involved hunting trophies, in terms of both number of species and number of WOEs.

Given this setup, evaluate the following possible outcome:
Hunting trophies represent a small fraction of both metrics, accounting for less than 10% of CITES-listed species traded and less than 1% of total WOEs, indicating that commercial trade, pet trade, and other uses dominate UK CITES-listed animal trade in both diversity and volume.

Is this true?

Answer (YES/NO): YES